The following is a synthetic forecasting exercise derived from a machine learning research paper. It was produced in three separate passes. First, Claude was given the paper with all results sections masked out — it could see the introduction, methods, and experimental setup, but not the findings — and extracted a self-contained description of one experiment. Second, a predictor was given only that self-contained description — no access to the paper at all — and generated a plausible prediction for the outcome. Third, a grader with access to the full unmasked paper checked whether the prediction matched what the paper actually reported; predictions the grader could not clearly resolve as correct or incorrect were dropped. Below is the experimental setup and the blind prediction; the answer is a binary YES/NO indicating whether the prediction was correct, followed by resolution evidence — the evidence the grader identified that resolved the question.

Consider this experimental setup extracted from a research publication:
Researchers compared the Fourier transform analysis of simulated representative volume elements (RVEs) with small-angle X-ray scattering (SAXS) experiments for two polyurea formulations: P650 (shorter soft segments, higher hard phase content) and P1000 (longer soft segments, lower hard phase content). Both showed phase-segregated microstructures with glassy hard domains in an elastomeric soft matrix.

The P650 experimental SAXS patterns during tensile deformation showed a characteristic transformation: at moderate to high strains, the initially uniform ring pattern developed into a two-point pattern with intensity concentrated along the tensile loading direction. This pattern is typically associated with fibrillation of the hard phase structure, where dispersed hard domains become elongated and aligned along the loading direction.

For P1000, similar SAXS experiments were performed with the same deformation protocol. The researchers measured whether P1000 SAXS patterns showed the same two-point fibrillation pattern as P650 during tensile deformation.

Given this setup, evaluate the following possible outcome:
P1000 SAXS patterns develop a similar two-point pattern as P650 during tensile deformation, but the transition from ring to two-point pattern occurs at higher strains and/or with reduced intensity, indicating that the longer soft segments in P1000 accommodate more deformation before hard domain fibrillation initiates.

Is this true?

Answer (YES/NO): NO